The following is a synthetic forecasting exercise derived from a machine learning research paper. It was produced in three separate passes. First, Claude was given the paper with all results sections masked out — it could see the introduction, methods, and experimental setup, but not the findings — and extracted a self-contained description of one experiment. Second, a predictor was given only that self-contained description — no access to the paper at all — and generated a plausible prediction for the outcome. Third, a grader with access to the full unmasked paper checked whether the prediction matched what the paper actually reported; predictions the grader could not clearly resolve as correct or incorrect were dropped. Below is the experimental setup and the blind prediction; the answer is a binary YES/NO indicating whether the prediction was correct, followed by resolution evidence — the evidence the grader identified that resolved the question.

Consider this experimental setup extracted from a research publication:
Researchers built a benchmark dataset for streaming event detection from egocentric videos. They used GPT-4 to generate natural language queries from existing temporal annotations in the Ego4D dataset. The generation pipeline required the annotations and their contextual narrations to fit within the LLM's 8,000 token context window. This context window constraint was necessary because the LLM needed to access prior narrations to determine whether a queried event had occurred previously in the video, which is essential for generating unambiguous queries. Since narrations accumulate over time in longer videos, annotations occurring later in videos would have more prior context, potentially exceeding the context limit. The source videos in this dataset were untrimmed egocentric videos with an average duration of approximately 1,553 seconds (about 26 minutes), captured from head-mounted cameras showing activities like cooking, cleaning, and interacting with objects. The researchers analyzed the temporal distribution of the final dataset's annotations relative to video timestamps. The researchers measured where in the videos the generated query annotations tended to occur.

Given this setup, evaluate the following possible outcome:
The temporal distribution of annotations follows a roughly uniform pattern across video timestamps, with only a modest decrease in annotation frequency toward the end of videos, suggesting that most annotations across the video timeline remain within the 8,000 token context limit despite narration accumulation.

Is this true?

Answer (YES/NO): NO